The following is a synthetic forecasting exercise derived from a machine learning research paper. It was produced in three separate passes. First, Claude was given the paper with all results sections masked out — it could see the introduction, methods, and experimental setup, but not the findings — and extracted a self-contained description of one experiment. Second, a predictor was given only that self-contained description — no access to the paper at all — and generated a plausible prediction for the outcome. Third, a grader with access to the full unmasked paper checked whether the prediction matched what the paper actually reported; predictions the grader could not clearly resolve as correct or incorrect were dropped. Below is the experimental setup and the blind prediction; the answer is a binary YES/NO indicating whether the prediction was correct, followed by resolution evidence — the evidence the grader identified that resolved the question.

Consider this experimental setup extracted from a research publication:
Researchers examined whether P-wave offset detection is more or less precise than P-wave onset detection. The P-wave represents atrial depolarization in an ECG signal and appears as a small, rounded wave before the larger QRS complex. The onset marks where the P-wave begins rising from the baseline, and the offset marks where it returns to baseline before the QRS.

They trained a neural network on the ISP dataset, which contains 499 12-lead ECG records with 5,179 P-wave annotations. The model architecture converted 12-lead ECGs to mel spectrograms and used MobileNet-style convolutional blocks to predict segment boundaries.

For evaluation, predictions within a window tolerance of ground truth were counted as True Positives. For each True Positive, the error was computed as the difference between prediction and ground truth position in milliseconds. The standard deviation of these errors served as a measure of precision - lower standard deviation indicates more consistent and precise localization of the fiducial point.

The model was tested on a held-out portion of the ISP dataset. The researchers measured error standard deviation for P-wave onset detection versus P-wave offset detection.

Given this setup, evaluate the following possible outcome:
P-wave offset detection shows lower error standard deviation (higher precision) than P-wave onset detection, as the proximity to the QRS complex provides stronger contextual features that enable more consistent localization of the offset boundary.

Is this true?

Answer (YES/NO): YES